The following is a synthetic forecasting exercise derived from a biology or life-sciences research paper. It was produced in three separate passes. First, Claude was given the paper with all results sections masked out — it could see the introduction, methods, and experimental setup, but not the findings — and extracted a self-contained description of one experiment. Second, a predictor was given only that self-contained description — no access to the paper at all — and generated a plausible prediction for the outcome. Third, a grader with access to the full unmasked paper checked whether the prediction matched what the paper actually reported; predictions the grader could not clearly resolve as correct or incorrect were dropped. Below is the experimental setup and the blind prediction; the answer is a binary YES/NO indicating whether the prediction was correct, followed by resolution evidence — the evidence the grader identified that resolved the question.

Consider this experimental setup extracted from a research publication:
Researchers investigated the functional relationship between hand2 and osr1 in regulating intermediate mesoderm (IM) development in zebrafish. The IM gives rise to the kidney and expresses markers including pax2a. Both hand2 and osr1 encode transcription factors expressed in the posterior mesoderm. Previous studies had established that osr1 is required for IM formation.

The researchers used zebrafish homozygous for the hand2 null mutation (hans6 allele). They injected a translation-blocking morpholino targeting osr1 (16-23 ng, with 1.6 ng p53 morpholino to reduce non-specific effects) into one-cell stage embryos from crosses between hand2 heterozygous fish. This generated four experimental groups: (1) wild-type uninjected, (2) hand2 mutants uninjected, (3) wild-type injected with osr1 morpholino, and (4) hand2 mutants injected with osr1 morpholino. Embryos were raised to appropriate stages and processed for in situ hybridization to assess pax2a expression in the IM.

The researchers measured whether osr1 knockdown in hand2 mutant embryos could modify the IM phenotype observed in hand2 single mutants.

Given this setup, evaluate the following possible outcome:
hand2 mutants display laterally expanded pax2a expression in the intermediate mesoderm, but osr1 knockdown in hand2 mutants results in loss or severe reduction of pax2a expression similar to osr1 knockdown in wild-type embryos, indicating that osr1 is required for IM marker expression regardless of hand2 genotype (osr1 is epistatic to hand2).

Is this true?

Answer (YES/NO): NO